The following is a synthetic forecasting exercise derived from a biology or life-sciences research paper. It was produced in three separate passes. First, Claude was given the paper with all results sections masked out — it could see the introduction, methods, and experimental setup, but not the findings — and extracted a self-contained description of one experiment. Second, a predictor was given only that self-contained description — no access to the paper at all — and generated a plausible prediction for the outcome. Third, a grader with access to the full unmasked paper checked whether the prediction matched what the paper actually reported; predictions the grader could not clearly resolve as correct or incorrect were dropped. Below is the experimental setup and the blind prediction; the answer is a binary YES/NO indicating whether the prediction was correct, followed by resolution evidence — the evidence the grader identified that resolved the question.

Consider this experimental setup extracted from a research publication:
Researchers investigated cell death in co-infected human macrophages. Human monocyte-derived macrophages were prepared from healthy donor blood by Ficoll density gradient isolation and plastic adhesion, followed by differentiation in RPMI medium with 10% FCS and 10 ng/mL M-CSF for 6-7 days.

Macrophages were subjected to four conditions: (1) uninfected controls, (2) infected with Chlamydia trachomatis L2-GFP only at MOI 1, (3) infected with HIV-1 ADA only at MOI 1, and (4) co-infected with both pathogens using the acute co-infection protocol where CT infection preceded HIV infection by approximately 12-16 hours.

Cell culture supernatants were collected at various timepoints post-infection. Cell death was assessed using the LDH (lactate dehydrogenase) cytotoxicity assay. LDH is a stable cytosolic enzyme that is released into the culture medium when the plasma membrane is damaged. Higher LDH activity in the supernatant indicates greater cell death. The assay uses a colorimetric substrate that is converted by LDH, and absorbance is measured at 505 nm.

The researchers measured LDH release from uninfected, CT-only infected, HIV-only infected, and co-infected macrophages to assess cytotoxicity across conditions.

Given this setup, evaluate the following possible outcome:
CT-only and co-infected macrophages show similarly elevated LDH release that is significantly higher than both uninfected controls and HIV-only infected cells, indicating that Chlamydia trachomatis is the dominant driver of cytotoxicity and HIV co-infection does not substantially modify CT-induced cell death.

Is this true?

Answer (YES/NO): NO